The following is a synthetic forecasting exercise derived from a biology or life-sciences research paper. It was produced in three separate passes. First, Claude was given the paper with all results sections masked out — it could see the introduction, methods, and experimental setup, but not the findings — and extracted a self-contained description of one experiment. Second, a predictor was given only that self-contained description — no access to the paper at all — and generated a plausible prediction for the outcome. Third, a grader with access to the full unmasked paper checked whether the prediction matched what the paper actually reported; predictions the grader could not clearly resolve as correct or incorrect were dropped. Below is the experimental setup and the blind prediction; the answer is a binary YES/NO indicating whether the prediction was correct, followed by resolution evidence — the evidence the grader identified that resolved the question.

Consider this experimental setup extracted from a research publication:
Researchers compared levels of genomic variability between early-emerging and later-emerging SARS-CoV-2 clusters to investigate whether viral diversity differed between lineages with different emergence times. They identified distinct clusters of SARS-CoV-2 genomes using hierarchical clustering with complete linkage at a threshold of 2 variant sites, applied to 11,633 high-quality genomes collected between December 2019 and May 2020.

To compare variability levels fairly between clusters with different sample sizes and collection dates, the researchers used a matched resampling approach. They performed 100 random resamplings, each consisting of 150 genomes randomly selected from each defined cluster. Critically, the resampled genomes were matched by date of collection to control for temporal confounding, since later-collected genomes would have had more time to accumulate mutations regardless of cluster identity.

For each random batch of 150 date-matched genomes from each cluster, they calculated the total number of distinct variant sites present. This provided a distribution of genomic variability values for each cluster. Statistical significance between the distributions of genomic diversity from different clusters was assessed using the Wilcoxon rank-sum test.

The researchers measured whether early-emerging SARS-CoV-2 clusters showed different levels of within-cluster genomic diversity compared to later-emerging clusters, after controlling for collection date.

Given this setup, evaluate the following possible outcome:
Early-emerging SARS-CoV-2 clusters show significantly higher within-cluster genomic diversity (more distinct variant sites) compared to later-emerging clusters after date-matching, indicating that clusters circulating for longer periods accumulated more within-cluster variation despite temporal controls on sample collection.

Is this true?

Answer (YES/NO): YES